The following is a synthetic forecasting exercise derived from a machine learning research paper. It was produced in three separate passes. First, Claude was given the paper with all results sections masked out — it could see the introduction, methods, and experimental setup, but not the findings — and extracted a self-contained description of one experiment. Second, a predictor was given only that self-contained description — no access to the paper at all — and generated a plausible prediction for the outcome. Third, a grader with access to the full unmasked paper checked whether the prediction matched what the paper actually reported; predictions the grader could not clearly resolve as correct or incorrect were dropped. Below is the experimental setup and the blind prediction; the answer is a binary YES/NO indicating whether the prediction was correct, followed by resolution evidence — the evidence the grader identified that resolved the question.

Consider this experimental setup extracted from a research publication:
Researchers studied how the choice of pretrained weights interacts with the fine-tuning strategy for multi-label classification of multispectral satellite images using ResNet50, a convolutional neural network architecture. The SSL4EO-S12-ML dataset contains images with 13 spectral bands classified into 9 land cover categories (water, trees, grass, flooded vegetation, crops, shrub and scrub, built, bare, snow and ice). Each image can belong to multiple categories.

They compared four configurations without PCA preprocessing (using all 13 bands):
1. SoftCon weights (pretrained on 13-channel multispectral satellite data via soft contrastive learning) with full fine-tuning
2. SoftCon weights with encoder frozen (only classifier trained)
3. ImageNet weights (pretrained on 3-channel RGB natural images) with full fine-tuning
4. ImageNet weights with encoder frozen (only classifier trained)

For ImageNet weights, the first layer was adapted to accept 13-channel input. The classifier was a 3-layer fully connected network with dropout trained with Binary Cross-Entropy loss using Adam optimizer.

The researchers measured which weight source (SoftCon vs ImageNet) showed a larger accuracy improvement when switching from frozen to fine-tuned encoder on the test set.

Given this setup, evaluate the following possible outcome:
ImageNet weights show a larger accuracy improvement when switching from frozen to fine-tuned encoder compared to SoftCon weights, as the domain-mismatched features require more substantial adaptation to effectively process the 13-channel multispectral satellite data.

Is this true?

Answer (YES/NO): NO